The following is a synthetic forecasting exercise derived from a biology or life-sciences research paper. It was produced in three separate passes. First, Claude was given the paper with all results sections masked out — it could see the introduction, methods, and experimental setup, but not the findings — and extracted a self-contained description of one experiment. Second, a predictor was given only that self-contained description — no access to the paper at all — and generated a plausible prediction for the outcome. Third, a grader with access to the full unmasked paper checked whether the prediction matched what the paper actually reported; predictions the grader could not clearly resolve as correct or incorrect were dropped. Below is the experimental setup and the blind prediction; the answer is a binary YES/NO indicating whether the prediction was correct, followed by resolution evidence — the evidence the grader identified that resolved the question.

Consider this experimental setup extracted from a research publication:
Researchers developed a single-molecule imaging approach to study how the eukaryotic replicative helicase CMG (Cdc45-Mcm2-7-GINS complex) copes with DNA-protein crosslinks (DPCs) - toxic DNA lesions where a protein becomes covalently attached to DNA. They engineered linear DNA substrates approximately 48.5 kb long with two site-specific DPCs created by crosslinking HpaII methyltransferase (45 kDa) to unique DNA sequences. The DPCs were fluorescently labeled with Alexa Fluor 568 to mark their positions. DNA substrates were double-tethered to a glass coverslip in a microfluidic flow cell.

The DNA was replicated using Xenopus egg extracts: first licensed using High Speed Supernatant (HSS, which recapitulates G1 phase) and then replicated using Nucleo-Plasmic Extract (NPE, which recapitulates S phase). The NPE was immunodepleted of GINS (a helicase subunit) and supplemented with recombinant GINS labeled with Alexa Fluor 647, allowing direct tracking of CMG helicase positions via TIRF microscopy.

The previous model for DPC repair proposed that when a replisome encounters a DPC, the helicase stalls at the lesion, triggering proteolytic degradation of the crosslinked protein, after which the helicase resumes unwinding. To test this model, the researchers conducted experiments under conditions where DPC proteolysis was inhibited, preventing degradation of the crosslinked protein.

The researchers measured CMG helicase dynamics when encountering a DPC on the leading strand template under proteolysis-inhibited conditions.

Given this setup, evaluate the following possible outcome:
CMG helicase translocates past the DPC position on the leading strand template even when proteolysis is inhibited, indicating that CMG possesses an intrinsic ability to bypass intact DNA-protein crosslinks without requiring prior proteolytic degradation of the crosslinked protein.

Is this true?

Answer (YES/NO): YES